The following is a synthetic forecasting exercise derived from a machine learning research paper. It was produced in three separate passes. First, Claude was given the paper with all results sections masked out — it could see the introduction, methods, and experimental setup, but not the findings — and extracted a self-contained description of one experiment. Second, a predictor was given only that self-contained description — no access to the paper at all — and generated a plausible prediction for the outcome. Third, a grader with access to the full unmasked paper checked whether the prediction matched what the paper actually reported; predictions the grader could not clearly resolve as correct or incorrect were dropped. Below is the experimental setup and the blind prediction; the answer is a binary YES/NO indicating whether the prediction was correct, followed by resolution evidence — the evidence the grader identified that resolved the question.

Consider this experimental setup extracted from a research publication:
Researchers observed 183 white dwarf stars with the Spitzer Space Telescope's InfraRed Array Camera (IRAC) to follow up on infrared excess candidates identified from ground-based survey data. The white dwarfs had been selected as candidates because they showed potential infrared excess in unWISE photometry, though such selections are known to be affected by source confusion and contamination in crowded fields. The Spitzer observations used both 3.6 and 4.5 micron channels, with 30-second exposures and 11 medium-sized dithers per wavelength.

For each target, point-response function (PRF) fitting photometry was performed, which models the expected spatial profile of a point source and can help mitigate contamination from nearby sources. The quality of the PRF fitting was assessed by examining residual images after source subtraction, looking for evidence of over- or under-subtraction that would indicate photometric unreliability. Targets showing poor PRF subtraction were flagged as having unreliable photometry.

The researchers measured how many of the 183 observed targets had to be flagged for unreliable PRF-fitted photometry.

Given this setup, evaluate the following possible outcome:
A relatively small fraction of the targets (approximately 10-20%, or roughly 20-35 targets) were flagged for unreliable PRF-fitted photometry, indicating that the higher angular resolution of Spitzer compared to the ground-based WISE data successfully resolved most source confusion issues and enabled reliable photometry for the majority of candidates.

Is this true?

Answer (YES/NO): NO